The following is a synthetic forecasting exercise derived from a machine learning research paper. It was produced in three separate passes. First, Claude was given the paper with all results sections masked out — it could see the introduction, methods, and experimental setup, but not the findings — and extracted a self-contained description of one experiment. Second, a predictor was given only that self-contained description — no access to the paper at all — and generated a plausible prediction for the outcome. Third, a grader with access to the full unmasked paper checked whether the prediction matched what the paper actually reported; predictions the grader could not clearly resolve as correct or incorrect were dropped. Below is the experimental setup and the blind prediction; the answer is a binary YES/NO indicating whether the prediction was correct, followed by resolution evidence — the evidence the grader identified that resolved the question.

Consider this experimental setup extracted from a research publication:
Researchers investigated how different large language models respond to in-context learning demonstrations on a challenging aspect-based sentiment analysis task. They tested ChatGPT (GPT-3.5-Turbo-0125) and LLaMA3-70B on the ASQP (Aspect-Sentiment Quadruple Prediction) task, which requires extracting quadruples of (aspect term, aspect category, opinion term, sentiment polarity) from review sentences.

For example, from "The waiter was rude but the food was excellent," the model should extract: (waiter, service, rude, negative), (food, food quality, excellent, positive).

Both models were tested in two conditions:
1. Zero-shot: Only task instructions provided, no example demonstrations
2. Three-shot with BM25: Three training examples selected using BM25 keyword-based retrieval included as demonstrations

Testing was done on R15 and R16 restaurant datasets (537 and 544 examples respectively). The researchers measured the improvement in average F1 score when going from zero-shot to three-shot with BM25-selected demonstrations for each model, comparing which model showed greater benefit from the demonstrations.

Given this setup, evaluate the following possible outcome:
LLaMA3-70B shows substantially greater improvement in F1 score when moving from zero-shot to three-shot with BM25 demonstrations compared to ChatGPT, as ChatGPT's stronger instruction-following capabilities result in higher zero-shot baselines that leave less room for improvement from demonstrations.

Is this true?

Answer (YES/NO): NO